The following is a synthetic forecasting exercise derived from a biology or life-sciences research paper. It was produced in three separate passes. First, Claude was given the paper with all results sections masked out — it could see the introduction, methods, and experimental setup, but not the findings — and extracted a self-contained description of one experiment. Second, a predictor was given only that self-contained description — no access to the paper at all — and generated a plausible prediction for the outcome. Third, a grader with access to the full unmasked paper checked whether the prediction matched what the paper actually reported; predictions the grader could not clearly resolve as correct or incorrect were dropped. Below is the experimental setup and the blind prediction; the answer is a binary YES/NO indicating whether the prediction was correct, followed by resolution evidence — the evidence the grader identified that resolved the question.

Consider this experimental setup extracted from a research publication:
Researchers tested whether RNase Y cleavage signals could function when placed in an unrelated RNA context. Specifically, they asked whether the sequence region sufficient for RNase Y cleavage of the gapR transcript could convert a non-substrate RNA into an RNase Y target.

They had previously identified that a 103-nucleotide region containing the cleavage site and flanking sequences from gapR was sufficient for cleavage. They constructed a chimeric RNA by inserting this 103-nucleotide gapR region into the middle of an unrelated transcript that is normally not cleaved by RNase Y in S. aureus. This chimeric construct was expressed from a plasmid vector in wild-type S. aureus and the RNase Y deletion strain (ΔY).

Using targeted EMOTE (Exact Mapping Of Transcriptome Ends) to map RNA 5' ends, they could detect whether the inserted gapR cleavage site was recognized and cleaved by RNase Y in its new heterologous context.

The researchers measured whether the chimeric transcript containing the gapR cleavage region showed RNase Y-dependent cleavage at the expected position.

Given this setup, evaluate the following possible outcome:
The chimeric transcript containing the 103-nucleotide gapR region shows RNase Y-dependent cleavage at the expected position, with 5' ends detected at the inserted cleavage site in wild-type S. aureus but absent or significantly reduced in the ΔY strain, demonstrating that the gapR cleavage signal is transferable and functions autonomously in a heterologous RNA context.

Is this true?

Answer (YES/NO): YES